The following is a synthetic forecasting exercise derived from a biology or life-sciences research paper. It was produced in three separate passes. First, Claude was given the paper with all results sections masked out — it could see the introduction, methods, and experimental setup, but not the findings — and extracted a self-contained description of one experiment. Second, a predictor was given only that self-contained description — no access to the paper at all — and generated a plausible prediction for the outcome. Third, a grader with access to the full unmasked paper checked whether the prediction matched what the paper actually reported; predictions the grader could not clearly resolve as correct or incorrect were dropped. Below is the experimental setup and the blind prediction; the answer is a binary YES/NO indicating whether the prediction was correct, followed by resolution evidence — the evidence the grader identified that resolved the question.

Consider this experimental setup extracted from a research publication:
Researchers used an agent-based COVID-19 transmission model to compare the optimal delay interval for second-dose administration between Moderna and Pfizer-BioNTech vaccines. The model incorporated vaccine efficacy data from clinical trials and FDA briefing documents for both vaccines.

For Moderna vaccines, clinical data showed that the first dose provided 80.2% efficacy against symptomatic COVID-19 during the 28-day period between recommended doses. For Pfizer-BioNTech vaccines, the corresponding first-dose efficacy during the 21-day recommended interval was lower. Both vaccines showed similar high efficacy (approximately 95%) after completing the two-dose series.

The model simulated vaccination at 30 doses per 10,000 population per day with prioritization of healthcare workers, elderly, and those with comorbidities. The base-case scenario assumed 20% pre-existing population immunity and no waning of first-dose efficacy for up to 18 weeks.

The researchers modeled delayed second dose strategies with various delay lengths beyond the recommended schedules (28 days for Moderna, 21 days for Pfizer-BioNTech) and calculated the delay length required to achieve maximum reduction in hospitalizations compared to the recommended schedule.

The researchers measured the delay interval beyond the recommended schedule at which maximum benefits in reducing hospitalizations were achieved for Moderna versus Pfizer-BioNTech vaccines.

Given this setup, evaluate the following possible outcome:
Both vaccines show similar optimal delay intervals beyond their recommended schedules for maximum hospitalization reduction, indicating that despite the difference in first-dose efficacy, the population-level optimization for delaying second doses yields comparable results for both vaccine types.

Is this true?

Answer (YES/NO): YES